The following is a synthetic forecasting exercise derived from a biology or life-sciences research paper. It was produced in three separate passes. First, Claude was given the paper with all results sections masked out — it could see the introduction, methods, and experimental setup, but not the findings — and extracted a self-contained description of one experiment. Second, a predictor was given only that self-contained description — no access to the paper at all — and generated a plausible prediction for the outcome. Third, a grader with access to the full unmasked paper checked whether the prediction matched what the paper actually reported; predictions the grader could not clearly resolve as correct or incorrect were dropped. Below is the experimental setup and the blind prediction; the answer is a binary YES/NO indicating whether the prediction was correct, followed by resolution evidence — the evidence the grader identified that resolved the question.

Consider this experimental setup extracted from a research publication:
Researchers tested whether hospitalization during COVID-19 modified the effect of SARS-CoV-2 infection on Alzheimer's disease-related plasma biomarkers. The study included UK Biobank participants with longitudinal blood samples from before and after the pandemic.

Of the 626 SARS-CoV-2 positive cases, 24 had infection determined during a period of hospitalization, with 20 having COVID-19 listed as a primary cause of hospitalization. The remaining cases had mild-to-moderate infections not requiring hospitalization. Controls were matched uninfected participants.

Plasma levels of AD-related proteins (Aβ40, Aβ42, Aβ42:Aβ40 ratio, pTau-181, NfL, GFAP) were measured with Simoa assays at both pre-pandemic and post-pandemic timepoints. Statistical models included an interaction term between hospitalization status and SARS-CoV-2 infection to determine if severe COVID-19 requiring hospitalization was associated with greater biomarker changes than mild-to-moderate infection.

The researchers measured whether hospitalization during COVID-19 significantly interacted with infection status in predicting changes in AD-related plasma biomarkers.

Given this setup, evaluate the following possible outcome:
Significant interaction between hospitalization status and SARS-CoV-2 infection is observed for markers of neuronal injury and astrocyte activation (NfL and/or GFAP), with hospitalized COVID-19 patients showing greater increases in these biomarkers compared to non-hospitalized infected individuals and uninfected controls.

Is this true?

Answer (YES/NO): NO